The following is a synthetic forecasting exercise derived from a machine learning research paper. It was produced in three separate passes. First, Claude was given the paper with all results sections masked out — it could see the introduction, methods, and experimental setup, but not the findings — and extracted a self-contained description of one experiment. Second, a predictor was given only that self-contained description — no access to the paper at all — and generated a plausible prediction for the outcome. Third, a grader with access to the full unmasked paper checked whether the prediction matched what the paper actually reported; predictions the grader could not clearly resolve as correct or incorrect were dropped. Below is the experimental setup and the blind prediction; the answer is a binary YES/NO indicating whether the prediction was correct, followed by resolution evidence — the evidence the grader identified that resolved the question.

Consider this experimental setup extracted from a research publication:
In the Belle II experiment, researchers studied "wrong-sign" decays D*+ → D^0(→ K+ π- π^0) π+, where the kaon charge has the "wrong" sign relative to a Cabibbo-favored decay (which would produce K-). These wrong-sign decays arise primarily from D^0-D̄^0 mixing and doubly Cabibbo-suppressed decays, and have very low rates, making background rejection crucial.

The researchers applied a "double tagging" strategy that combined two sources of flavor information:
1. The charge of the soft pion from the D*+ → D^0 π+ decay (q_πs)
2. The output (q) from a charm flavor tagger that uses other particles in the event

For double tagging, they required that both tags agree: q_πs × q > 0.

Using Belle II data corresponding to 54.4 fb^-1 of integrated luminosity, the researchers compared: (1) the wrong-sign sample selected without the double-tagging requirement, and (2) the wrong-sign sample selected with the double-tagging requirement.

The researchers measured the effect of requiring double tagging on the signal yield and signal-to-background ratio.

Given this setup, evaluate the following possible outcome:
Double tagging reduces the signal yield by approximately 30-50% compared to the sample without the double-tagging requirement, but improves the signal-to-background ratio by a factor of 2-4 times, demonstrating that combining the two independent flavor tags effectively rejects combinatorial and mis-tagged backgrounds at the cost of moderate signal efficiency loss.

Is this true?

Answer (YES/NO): NO